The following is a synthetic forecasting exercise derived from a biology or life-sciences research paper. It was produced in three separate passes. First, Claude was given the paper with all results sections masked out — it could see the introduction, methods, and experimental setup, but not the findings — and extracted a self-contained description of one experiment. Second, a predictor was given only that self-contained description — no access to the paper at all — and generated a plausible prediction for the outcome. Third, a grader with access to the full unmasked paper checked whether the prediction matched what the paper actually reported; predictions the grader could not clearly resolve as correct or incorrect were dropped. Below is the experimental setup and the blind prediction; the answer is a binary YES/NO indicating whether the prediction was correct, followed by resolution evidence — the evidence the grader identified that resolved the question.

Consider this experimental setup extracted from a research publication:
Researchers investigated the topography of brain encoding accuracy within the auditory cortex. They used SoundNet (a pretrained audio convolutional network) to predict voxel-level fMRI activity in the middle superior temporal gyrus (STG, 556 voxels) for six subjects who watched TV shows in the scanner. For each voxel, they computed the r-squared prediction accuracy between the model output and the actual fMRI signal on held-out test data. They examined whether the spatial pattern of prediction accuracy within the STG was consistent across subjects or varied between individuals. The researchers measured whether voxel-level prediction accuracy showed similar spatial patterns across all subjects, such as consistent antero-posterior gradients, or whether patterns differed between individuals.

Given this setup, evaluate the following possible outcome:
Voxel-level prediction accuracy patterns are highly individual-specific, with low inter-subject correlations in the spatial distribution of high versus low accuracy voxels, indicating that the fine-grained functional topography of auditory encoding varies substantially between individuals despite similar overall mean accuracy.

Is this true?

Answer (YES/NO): NO